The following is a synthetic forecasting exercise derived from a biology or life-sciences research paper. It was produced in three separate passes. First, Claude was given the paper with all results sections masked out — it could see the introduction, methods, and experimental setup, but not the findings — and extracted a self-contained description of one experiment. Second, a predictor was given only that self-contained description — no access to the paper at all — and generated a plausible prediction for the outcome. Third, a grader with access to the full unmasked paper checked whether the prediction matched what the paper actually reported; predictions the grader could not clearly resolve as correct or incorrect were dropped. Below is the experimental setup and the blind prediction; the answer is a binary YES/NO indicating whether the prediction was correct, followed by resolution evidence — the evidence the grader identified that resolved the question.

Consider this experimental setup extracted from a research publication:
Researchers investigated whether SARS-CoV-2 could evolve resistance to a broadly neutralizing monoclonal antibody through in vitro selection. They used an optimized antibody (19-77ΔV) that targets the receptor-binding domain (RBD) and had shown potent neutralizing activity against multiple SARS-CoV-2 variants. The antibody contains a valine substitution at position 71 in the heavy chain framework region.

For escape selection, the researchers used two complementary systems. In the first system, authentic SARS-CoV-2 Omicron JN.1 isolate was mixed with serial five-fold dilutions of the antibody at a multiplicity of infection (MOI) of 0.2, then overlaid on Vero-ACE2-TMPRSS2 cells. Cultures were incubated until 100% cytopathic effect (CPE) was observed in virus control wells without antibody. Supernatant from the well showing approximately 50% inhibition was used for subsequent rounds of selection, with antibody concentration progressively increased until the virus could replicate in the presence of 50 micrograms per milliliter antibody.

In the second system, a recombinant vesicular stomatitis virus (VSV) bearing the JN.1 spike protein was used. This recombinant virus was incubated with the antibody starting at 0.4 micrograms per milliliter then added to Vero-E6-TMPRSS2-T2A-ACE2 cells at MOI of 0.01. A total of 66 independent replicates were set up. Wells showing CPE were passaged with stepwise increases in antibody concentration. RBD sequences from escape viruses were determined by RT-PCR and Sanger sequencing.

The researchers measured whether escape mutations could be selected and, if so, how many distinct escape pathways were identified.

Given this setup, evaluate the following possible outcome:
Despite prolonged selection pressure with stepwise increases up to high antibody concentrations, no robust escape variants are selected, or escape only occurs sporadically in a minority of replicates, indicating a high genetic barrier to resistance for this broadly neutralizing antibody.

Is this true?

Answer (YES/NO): NO